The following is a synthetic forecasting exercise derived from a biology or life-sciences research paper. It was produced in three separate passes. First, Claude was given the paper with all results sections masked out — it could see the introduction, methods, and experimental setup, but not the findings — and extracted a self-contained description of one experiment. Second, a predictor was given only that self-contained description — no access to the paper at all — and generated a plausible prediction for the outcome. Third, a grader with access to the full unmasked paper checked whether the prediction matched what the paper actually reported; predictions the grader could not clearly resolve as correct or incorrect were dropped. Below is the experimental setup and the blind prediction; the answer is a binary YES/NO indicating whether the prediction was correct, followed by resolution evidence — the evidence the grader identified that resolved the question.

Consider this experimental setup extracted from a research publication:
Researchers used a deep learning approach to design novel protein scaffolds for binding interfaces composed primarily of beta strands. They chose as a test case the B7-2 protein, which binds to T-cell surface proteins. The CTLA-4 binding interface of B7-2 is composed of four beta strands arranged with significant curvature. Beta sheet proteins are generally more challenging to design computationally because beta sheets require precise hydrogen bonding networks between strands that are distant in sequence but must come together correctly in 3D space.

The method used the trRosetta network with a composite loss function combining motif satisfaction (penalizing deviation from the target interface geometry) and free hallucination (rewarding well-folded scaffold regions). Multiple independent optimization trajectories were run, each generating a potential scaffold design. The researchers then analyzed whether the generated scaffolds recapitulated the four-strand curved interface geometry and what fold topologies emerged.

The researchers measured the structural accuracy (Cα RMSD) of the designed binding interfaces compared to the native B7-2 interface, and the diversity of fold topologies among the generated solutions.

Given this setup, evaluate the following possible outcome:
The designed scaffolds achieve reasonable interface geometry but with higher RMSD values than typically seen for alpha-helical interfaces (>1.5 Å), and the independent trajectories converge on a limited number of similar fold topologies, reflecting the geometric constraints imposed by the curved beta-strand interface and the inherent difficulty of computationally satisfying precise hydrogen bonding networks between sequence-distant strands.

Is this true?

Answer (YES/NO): NO